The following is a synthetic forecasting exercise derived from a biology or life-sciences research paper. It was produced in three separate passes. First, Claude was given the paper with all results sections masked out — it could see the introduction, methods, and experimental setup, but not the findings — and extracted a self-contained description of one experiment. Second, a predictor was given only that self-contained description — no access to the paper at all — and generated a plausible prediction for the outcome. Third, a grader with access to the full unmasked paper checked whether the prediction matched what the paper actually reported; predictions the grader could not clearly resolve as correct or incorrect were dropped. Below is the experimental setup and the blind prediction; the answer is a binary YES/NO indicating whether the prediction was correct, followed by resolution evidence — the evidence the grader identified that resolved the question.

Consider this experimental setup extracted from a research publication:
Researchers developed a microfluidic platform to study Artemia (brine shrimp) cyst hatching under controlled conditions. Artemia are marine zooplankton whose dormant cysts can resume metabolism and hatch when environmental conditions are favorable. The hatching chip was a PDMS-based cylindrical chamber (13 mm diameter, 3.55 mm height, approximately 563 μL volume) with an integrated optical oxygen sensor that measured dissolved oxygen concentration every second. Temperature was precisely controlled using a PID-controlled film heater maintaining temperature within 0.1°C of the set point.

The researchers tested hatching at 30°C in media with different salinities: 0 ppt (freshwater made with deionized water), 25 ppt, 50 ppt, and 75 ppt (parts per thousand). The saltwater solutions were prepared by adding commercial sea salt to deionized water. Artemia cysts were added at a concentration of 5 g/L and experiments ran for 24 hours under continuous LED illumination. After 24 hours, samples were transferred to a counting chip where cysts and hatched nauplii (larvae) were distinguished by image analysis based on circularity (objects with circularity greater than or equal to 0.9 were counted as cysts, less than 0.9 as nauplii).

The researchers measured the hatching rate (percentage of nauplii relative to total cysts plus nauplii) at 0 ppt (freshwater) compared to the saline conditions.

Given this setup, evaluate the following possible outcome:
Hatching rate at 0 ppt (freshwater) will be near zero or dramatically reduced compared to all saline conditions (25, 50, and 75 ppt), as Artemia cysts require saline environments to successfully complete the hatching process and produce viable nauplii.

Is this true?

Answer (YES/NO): NO